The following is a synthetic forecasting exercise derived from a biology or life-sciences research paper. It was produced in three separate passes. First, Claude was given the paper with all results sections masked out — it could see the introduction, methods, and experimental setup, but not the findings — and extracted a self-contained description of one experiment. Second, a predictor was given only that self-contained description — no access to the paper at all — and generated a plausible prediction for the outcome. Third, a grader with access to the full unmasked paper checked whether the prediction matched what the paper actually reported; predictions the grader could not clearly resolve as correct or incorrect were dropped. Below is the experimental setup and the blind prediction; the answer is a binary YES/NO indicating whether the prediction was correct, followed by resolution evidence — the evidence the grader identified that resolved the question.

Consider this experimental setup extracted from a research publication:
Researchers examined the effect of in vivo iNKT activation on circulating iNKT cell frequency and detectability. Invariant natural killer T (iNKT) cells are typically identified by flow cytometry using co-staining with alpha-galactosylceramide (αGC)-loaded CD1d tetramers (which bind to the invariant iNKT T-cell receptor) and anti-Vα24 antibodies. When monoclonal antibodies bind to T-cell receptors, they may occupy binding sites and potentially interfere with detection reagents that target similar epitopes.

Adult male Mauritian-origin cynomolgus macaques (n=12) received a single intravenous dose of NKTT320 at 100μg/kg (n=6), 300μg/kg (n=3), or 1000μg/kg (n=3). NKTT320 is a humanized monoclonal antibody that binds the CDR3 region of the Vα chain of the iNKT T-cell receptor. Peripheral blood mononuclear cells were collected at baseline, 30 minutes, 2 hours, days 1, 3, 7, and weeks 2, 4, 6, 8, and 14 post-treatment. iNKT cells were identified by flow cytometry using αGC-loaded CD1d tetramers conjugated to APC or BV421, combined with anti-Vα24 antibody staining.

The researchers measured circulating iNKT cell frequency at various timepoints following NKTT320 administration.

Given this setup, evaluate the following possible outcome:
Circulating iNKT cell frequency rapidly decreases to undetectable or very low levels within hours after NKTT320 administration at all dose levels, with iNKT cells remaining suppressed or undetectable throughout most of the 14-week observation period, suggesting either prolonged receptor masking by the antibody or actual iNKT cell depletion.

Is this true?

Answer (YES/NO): NO